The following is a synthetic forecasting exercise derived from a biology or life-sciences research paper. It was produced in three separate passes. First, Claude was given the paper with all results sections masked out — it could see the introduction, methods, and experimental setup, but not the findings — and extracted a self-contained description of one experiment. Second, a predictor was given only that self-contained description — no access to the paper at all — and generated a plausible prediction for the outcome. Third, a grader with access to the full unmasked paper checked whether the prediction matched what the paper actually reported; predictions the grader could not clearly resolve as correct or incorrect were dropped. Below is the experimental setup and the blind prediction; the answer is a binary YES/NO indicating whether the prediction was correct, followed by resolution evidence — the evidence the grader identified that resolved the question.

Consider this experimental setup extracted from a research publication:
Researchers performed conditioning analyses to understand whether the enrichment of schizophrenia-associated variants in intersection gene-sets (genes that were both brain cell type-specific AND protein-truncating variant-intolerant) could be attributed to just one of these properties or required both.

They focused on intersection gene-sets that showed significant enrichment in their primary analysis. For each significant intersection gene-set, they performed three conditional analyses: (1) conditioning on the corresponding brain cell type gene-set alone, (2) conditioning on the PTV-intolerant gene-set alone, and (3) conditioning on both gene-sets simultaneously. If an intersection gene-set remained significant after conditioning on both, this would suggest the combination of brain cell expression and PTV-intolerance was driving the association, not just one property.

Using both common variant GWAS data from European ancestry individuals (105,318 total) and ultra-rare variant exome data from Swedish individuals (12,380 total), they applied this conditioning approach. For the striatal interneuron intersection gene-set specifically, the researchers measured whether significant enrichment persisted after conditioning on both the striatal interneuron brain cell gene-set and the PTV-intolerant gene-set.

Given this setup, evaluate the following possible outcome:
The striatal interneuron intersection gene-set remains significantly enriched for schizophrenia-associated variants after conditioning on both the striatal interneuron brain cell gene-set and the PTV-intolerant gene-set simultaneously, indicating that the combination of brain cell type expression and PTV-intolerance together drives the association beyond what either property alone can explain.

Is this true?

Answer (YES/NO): YES